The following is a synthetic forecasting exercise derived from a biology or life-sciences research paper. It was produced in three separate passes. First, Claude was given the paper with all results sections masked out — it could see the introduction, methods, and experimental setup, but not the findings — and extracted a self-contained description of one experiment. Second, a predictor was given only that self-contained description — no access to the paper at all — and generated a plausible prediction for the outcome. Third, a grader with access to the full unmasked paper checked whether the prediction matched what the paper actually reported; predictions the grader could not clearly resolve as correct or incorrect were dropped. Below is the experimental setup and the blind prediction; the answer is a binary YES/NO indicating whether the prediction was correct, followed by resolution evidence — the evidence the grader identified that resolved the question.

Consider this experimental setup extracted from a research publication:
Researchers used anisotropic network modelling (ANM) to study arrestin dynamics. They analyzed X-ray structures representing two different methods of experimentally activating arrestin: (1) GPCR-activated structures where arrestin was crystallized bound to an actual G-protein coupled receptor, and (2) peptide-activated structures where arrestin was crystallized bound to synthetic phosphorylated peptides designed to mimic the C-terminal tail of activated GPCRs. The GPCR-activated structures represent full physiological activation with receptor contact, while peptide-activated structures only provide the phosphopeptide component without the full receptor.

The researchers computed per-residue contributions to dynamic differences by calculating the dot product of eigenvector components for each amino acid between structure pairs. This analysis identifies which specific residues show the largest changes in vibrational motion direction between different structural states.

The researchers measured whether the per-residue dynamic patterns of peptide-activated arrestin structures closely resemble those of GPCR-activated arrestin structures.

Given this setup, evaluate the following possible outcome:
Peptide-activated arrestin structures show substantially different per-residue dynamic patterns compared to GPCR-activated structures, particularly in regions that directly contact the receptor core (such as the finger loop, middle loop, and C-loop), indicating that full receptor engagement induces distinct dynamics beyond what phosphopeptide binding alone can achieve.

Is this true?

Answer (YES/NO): NO